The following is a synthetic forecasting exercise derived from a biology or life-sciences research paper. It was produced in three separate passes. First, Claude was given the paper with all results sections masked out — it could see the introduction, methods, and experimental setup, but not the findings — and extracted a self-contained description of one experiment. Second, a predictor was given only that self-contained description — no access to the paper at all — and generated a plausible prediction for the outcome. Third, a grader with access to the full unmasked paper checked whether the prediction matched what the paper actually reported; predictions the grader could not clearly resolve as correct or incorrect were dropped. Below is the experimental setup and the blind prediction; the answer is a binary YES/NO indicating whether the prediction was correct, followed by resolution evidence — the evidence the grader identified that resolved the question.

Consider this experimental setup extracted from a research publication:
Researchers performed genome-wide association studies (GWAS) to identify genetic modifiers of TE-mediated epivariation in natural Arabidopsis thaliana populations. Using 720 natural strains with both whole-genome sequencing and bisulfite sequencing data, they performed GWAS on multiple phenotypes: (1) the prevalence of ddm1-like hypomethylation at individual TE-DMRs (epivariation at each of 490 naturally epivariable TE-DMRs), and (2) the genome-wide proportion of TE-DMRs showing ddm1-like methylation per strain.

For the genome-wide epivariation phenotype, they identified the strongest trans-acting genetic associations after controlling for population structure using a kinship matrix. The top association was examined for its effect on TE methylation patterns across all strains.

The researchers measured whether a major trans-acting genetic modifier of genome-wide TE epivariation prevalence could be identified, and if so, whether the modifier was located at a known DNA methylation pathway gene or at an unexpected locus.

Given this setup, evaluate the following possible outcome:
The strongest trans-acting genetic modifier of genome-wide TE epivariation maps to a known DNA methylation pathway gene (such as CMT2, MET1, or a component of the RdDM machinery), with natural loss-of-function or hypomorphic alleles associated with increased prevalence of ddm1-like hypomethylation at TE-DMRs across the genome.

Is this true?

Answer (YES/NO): NO